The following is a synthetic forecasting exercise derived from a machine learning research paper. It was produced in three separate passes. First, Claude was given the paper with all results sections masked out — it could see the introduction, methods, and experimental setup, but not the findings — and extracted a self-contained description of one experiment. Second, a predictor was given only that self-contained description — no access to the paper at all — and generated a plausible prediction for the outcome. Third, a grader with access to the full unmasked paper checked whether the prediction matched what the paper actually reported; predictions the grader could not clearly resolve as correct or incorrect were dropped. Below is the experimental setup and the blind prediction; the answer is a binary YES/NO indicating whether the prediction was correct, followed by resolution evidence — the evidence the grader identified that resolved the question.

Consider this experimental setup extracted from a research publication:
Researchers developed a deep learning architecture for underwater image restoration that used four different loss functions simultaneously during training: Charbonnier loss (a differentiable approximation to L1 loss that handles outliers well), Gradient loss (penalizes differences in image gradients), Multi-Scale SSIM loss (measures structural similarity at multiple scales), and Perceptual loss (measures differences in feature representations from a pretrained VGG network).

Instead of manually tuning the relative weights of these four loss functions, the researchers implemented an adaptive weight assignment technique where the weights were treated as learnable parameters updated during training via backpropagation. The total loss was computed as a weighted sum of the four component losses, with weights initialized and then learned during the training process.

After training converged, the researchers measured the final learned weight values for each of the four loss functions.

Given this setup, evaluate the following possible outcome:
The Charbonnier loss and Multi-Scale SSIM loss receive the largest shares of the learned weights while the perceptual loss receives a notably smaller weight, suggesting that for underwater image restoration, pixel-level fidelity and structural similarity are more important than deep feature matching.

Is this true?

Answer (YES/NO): YES